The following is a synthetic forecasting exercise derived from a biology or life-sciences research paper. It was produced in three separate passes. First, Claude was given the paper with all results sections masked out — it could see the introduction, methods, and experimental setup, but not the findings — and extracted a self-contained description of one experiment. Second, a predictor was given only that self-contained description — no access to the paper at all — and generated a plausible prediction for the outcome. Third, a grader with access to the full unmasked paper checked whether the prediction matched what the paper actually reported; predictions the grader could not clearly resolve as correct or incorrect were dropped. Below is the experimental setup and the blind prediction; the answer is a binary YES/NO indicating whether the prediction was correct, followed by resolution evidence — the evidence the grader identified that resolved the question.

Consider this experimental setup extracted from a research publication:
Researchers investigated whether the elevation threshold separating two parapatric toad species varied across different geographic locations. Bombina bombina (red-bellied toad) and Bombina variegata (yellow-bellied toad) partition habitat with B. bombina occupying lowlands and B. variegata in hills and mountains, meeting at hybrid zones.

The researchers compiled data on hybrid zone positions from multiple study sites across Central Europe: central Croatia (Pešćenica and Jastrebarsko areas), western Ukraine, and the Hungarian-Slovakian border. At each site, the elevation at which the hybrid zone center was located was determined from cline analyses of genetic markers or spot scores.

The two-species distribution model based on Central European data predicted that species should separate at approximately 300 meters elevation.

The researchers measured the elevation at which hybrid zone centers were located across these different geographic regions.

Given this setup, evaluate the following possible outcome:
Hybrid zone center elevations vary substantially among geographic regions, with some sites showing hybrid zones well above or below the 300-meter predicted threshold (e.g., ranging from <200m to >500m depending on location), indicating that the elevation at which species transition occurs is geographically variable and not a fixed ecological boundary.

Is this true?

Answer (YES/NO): YES